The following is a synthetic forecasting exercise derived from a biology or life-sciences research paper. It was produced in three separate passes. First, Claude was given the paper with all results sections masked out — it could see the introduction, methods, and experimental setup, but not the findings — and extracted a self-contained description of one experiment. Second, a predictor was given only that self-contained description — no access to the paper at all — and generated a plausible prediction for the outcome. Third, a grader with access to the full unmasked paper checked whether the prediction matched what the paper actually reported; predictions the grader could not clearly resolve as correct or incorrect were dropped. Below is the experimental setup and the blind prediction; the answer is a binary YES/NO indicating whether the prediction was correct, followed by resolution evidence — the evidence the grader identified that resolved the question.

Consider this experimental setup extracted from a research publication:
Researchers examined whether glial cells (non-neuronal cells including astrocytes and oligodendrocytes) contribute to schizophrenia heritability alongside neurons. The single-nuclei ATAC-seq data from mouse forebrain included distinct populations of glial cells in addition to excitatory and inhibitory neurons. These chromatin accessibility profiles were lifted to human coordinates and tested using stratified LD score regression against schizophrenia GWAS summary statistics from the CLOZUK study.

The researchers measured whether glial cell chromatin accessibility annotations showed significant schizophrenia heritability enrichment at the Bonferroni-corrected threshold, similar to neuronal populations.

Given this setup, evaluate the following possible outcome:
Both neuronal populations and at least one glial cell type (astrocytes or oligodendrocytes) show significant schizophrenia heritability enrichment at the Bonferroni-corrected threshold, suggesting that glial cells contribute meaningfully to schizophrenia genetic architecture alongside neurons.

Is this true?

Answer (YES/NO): YES